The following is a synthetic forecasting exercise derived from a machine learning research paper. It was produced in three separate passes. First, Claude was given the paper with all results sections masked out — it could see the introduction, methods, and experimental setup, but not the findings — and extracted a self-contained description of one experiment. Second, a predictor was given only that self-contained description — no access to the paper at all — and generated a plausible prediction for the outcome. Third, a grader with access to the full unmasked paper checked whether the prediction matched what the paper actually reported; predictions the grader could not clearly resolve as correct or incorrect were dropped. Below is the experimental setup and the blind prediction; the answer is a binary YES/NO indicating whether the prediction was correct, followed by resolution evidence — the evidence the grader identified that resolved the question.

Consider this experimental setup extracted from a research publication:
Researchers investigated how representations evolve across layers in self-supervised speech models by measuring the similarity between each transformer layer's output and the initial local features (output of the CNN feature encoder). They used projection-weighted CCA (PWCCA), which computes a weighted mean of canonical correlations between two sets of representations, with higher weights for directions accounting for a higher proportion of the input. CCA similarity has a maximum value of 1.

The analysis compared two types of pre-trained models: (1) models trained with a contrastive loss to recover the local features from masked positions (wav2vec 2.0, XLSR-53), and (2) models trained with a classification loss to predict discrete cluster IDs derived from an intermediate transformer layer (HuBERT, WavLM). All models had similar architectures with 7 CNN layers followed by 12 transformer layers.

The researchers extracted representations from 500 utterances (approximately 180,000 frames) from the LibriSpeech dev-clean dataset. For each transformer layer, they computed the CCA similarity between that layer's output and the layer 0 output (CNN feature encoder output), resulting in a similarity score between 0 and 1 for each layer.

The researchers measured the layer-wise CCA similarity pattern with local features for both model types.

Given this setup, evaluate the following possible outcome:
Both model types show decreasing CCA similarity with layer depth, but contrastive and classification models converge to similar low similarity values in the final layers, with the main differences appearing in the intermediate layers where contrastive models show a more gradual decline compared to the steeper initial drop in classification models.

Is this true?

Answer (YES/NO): NO